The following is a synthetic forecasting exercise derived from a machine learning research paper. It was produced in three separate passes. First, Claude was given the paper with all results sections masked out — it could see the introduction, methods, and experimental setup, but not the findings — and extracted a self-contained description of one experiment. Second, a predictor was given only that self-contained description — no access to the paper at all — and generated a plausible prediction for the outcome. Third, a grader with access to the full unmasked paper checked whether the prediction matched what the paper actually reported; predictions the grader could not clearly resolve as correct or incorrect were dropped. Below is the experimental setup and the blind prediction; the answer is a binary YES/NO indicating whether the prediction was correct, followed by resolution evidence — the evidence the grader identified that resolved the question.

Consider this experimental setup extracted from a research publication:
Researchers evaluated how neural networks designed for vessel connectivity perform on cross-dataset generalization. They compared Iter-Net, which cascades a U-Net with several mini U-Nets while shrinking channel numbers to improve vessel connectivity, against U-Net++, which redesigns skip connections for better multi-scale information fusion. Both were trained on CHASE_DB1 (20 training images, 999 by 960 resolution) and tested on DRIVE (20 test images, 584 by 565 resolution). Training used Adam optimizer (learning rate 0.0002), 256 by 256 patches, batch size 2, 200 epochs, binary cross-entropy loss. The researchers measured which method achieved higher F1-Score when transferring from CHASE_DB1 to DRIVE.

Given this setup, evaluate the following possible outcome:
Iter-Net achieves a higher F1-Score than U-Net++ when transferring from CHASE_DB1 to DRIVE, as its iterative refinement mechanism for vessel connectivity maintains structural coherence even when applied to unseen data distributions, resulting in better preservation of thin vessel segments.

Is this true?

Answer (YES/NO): YES